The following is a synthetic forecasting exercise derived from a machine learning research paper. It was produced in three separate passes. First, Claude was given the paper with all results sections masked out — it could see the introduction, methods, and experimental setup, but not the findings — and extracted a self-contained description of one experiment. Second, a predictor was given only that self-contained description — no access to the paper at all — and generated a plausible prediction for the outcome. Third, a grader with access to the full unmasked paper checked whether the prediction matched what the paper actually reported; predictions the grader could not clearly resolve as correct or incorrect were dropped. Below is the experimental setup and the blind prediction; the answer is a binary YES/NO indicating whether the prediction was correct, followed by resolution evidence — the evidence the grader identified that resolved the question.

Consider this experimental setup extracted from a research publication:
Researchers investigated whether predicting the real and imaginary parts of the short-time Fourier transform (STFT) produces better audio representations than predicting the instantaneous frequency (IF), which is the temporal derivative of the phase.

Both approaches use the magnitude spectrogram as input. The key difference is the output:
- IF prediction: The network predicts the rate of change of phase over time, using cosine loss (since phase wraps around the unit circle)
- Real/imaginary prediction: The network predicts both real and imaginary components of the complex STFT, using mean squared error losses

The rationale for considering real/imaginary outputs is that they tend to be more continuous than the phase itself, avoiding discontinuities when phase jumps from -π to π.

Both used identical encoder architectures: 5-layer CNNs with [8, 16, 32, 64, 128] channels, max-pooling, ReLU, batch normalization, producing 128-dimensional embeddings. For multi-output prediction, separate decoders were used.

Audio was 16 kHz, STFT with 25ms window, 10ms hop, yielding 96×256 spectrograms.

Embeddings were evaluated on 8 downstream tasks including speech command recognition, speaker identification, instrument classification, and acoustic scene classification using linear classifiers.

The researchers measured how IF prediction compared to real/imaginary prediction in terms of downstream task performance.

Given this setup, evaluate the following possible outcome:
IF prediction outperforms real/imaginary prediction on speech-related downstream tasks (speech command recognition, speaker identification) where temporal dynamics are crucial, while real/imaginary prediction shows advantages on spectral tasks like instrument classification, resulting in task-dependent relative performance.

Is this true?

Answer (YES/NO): NO